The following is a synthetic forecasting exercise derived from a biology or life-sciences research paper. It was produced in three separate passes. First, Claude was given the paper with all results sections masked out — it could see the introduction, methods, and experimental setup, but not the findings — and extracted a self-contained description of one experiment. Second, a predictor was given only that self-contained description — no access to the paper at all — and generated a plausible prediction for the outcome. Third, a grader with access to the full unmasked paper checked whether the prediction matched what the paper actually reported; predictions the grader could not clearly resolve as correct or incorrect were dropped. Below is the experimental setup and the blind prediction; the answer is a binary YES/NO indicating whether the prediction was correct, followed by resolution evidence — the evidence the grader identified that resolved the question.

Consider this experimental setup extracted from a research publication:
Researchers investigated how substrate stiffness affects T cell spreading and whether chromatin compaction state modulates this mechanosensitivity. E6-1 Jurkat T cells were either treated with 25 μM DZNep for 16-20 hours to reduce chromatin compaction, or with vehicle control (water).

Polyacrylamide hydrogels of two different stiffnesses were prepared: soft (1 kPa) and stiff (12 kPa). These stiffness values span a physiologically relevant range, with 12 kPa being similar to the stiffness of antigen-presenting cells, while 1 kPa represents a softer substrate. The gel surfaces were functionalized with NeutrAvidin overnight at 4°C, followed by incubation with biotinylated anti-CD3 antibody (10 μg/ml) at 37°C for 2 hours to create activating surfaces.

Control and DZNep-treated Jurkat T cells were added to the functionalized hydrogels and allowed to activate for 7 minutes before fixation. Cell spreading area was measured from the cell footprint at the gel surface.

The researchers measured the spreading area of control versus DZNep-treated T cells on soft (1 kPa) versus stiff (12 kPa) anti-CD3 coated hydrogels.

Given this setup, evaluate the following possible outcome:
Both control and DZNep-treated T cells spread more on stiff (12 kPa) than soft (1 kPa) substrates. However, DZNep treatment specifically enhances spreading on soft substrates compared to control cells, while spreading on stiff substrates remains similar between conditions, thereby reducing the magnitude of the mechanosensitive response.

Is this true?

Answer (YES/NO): NO